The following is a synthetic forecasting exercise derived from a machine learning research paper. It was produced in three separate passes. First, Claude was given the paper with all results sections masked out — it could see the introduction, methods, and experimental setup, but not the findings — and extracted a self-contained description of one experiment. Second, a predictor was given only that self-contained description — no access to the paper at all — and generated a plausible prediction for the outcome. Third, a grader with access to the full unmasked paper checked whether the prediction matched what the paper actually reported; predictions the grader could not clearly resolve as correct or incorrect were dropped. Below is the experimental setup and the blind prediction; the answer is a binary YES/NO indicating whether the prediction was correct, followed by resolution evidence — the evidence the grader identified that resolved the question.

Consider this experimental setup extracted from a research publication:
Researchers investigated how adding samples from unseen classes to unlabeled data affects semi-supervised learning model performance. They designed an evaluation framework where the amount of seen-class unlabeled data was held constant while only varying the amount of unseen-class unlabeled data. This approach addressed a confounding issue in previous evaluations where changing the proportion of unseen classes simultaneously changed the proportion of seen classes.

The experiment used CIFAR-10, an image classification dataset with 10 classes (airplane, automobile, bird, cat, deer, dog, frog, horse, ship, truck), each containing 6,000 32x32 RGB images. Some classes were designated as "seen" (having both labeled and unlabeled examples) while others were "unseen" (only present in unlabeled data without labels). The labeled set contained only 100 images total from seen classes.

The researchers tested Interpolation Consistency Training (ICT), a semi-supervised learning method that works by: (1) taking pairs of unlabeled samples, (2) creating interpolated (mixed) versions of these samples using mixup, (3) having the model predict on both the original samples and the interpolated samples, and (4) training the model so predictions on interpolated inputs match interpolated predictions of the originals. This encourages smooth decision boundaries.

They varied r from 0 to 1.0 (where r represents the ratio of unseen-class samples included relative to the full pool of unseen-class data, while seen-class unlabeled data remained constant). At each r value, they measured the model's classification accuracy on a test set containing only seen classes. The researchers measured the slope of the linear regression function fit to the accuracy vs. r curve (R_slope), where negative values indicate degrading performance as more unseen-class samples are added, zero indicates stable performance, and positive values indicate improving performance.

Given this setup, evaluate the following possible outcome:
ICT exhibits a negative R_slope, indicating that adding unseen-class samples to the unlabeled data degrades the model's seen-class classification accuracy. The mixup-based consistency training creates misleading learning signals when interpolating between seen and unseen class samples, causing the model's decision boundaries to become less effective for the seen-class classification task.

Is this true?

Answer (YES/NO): NO